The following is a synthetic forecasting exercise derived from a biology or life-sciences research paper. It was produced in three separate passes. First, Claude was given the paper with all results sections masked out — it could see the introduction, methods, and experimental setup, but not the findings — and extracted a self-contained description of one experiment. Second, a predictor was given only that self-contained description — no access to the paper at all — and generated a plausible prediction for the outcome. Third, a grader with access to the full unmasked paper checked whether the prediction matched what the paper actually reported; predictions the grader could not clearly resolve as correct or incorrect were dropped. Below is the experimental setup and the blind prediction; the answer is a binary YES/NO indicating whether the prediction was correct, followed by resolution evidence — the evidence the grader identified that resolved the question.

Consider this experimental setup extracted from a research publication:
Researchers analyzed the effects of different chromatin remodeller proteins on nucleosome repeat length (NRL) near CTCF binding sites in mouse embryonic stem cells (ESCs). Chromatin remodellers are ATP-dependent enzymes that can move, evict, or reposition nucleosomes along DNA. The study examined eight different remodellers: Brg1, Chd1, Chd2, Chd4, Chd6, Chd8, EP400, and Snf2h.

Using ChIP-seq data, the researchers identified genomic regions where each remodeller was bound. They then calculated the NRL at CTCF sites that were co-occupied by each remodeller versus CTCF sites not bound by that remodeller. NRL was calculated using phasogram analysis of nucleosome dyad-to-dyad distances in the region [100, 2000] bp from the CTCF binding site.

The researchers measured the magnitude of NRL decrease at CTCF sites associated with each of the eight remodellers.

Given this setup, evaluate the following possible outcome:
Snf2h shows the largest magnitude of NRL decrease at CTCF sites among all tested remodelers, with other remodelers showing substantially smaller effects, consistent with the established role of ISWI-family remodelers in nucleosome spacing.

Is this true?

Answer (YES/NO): NO